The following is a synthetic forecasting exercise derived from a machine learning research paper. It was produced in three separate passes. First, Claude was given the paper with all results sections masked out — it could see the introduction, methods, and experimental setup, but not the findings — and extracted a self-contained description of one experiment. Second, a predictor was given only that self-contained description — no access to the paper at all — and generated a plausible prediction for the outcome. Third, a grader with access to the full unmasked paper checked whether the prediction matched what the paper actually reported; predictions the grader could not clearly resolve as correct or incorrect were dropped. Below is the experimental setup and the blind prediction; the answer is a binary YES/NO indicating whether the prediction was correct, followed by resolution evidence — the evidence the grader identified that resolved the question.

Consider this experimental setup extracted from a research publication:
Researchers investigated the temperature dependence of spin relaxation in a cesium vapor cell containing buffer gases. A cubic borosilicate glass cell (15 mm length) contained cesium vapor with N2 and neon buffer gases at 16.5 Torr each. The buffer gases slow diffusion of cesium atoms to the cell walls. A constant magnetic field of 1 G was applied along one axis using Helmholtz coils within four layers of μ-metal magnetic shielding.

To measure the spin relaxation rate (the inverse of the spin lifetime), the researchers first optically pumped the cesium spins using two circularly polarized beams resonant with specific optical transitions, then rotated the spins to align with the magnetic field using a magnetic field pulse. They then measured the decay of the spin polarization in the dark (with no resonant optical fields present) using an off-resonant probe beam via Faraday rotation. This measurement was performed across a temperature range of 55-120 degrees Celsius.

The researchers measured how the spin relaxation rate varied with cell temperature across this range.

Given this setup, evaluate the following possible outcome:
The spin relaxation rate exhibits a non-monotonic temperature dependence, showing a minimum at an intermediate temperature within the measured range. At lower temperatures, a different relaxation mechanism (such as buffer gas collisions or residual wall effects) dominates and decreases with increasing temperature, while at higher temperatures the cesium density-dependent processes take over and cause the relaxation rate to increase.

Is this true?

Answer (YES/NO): NO